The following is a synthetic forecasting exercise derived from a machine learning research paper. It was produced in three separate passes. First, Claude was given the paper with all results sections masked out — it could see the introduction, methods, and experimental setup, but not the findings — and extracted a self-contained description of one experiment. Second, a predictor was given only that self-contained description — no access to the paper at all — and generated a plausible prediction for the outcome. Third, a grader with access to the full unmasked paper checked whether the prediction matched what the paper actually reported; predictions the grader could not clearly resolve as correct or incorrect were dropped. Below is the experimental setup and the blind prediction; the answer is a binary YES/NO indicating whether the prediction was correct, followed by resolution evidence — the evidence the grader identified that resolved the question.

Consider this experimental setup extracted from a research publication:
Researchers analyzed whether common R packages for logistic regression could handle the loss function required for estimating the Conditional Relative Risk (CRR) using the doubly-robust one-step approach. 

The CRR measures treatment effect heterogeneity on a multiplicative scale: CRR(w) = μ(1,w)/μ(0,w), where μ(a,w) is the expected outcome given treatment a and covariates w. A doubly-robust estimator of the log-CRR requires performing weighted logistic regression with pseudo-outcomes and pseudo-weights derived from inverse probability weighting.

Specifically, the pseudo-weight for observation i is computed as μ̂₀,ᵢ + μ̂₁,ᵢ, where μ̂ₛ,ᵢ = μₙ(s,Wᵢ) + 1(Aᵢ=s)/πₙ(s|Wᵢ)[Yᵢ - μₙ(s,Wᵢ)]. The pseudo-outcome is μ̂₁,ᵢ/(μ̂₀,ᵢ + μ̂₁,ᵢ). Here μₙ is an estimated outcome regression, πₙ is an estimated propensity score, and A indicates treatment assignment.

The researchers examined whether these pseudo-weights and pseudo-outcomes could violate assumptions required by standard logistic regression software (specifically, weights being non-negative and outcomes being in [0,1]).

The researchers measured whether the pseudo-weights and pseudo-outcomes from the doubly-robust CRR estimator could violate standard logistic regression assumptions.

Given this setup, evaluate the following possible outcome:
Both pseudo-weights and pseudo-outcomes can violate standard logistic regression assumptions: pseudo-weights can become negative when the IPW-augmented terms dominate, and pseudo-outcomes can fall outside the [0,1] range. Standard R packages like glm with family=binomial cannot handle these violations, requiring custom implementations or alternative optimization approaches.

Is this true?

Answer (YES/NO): YES